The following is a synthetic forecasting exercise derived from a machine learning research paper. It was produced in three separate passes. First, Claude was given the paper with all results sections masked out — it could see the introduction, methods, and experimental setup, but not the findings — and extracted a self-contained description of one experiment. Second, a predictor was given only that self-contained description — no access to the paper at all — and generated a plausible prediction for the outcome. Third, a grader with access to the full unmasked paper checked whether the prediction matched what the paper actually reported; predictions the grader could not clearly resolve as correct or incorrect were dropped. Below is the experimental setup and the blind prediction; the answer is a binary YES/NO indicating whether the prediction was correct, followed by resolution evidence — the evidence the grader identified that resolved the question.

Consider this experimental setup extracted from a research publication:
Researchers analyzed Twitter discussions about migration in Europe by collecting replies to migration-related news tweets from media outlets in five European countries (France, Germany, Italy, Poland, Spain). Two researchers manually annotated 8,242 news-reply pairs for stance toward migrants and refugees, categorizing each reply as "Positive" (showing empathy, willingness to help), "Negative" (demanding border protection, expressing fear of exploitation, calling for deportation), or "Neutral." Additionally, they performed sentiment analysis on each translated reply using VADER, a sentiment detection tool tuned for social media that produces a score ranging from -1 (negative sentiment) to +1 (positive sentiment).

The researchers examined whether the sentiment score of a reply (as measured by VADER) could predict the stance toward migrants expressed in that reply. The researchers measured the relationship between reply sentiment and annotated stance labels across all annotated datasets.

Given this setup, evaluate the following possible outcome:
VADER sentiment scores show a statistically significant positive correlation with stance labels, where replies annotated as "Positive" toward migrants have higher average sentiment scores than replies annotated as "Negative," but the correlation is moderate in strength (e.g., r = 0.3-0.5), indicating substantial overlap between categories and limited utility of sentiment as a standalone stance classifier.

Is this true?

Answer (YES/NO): NO